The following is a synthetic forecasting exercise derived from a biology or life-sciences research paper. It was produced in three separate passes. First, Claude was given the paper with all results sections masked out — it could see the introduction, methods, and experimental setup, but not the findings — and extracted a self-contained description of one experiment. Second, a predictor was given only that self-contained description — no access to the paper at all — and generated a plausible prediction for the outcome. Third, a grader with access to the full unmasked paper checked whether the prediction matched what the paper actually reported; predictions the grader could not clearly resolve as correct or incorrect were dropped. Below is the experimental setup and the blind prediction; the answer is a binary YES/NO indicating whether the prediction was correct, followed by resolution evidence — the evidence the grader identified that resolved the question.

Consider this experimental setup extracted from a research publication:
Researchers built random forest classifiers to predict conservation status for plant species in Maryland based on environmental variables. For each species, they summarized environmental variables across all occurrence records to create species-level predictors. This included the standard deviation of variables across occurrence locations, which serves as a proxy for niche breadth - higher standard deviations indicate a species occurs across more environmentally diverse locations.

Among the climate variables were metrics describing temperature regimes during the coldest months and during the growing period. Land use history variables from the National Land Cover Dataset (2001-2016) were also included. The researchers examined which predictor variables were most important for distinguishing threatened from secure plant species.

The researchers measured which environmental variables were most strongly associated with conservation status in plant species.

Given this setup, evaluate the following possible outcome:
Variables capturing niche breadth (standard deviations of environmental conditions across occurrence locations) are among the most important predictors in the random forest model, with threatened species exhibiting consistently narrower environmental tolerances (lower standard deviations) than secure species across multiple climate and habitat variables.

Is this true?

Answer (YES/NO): YES